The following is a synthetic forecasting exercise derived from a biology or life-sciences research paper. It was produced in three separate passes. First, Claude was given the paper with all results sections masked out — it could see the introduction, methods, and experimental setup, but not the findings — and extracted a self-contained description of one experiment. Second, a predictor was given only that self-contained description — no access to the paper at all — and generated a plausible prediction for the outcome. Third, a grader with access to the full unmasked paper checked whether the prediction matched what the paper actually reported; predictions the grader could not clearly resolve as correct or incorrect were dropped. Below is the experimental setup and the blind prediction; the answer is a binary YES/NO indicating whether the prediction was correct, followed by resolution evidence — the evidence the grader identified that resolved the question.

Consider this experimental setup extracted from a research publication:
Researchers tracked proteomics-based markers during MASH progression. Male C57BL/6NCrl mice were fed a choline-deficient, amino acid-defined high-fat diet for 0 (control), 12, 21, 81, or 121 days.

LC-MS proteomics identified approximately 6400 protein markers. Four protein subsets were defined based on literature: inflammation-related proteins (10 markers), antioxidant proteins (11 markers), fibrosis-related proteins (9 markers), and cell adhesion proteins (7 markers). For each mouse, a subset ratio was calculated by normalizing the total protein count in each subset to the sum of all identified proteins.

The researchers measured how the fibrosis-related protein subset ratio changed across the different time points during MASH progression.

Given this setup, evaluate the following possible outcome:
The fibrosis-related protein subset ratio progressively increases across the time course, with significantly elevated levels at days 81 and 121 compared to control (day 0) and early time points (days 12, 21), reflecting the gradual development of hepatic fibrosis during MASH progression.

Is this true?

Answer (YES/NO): NO